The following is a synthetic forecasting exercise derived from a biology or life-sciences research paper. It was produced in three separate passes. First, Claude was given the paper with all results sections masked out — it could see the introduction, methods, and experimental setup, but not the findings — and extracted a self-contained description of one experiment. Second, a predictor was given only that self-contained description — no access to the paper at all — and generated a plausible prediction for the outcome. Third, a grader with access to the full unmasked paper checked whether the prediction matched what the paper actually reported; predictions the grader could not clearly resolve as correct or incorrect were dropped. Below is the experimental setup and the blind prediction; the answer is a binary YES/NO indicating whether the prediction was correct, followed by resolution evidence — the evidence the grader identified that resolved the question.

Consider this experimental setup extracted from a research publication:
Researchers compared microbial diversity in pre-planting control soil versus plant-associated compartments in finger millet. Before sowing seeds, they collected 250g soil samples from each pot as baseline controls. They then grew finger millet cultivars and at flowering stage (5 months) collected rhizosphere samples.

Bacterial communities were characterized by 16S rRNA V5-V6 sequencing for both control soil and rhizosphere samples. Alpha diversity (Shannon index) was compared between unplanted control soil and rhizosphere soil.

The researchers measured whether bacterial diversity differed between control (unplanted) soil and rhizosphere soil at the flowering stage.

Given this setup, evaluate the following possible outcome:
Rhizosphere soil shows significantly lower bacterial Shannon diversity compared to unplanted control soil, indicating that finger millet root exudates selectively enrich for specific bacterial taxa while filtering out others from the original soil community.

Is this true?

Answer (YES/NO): YES